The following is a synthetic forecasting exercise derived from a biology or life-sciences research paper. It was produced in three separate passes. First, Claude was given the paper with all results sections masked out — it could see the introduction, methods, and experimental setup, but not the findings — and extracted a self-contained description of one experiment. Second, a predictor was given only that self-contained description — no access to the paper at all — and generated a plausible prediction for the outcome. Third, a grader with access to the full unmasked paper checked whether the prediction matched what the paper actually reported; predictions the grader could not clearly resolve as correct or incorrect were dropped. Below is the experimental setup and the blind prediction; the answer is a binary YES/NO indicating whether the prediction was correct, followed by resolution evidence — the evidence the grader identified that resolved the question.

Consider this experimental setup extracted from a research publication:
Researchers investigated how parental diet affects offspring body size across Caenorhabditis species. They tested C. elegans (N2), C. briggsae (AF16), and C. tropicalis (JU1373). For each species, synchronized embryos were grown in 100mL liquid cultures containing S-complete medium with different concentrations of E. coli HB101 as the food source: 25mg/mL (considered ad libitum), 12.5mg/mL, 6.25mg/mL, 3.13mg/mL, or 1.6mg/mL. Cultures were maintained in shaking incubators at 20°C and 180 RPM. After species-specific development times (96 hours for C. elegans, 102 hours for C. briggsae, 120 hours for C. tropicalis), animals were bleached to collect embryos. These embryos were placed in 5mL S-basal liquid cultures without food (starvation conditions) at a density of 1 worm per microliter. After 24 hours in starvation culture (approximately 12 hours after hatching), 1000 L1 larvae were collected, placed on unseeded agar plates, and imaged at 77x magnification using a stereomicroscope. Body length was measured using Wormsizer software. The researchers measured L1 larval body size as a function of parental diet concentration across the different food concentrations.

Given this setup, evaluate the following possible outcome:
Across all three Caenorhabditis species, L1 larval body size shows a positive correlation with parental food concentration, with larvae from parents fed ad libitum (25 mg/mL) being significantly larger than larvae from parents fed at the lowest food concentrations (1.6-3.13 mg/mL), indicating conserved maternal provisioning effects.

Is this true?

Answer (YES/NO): NO